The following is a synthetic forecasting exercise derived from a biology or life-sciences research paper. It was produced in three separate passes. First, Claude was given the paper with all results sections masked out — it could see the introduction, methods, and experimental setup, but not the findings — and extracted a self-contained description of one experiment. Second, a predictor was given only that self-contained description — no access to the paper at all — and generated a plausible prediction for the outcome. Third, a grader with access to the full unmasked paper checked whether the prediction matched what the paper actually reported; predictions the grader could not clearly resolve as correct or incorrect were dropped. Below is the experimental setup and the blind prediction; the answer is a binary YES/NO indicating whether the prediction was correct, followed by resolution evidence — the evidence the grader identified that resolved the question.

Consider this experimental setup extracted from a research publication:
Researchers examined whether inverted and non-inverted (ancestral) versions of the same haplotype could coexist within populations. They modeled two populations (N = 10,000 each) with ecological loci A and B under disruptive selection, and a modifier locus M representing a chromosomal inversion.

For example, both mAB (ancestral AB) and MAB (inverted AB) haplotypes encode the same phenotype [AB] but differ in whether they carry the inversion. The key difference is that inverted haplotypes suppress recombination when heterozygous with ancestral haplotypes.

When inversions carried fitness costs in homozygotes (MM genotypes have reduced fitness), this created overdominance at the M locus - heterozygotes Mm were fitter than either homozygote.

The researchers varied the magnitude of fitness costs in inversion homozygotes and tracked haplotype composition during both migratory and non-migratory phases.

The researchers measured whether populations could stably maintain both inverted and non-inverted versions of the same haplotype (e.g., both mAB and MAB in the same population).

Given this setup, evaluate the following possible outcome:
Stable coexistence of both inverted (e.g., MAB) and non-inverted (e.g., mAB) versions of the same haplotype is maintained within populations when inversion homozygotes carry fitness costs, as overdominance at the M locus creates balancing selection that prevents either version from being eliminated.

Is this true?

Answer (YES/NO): NO